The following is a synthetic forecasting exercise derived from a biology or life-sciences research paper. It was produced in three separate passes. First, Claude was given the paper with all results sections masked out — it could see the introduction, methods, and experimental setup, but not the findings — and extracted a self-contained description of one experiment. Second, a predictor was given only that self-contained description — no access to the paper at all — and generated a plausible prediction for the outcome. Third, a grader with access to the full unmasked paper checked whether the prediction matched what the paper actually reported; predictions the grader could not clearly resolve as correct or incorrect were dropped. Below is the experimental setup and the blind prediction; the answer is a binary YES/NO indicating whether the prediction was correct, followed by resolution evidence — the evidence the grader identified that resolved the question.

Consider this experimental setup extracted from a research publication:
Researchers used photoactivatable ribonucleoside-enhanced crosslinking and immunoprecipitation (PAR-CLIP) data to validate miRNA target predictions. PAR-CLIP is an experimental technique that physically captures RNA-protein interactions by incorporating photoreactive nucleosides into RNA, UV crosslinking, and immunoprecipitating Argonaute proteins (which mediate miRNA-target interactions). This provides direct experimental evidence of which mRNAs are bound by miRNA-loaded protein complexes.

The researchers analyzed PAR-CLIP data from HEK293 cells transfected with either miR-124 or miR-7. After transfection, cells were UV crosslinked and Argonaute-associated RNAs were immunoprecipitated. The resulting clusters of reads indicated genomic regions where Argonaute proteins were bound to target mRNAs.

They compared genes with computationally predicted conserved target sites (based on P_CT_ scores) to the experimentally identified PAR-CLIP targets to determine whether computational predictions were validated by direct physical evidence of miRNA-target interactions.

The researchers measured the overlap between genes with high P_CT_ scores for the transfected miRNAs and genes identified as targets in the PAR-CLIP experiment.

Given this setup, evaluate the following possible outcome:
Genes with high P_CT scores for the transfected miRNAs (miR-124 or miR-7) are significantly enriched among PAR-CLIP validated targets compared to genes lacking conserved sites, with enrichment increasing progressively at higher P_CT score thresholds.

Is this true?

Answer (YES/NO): NO